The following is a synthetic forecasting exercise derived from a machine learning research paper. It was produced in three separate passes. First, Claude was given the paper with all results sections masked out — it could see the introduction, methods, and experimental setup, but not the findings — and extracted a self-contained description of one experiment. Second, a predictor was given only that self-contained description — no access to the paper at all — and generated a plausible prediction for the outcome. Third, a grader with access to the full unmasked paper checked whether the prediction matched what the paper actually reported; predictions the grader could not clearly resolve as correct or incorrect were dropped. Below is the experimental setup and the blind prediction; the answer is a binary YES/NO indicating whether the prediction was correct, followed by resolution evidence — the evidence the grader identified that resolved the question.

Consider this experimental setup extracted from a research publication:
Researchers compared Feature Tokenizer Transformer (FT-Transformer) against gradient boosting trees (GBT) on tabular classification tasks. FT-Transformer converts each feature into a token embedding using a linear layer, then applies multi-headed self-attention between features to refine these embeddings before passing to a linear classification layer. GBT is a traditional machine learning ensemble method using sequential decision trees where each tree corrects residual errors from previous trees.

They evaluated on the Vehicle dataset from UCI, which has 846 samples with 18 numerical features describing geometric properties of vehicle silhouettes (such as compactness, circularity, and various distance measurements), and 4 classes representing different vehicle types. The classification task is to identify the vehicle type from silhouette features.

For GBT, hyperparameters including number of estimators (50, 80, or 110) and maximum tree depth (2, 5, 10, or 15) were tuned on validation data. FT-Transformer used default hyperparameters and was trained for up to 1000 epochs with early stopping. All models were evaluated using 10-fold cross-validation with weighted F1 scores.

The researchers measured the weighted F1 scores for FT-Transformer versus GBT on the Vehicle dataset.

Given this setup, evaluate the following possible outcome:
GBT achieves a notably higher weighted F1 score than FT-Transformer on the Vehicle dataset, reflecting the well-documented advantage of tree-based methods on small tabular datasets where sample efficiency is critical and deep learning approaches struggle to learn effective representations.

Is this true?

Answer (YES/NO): NO